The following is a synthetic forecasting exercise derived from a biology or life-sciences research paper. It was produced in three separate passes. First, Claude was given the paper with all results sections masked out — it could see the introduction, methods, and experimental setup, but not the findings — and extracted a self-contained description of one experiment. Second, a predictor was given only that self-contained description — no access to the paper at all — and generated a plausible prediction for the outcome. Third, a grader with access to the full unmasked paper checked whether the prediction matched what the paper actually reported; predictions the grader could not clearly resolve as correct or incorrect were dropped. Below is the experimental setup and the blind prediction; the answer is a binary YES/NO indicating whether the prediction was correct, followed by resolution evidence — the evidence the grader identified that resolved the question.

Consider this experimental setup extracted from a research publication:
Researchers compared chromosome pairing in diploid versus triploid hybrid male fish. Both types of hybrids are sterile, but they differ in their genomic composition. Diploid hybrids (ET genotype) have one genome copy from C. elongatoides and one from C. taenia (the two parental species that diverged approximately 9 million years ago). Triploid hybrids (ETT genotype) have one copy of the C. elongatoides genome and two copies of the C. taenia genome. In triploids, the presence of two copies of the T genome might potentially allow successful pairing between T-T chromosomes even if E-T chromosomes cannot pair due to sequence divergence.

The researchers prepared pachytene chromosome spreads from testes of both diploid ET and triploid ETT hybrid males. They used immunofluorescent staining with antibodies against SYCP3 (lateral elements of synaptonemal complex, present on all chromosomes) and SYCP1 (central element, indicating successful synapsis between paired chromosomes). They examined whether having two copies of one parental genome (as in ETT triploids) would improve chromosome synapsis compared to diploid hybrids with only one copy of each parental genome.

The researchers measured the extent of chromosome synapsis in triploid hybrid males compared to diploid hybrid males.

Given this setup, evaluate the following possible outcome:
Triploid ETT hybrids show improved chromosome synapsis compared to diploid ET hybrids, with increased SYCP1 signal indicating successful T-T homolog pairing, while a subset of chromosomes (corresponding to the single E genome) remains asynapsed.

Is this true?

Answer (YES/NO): YES